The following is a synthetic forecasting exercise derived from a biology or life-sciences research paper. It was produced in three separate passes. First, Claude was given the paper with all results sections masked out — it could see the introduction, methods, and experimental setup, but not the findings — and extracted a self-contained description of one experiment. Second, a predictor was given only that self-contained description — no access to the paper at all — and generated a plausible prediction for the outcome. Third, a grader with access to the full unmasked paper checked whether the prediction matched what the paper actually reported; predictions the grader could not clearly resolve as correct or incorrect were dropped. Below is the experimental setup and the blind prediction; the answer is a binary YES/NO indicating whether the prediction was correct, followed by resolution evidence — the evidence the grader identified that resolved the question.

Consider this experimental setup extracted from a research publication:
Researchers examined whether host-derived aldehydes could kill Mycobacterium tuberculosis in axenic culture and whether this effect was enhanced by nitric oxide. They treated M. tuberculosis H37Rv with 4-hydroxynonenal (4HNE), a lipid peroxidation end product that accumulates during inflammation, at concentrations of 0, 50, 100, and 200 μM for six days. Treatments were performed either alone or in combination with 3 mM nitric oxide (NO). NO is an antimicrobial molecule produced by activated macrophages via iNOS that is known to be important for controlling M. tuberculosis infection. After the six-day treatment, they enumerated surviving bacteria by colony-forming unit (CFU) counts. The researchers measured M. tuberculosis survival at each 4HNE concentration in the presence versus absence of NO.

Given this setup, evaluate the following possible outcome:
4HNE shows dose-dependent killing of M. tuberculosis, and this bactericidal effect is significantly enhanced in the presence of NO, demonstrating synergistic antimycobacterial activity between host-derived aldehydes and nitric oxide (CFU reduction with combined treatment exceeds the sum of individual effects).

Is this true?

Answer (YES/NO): YES